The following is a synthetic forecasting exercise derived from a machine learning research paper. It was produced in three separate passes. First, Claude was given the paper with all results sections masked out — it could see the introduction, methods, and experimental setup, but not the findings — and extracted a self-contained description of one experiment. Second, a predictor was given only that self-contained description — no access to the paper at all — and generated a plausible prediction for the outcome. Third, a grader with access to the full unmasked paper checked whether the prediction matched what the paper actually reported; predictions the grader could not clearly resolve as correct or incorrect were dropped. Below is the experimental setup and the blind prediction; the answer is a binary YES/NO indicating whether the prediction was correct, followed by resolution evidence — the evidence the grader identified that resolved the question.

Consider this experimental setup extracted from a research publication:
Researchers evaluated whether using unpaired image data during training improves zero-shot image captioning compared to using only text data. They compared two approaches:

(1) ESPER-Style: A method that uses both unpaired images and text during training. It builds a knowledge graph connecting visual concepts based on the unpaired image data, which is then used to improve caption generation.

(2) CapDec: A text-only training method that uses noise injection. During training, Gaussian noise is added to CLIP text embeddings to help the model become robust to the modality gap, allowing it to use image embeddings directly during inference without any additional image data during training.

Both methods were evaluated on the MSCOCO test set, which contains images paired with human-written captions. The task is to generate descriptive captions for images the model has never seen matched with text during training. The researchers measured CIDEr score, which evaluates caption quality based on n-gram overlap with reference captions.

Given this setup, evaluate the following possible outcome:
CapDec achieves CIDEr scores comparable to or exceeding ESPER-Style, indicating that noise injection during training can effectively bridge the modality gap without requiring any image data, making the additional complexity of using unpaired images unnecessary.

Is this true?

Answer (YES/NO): YES